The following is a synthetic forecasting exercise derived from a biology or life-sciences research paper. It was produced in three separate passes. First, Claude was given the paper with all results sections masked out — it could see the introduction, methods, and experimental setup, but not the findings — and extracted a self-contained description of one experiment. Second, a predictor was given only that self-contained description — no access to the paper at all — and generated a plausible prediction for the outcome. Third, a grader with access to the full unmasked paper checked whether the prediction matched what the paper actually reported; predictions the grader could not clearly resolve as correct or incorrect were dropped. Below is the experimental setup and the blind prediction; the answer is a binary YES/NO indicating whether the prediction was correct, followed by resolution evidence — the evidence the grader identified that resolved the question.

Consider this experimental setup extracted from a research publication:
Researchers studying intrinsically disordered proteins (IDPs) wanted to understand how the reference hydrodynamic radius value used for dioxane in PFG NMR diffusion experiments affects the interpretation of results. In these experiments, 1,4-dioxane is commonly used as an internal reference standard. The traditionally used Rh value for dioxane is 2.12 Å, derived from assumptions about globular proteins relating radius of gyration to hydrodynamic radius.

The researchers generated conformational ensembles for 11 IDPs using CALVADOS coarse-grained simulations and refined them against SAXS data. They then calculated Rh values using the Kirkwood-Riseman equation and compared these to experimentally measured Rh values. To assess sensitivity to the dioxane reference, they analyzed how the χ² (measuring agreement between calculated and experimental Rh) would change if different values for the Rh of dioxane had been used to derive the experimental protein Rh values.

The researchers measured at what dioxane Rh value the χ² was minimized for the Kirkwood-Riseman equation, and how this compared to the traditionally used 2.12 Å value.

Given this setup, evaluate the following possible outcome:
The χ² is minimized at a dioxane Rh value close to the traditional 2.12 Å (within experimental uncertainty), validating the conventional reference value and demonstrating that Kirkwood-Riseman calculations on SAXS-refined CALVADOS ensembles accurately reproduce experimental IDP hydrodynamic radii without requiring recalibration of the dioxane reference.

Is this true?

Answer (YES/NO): YES